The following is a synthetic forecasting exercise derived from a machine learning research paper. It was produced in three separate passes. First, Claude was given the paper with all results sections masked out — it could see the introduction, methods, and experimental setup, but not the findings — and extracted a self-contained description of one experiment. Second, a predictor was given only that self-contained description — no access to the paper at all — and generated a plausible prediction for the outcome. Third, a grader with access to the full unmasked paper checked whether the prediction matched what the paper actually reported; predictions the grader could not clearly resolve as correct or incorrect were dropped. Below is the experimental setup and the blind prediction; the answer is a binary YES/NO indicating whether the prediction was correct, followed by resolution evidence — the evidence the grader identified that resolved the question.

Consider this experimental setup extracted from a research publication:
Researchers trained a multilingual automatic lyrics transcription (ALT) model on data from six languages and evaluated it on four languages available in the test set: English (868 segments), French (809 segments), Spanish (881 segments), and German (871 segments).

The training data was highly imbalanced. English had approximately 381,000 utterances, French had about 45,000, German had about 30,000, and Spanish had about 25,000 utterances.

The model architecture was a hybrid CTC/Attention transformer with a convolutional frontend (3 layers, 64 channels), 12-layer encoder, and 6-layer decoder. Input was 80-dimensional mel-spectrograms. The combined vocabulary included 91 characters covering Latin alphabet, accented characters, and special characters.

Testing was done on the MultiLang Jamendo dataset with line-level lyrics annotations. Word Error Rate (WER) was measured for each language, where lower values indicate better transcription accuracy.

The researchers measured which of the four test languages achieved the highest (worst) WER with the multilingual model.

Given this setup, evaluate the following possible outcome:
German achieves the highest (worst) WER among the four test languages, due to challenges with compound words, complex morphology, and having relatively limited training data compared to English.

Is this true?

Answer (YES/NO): YES